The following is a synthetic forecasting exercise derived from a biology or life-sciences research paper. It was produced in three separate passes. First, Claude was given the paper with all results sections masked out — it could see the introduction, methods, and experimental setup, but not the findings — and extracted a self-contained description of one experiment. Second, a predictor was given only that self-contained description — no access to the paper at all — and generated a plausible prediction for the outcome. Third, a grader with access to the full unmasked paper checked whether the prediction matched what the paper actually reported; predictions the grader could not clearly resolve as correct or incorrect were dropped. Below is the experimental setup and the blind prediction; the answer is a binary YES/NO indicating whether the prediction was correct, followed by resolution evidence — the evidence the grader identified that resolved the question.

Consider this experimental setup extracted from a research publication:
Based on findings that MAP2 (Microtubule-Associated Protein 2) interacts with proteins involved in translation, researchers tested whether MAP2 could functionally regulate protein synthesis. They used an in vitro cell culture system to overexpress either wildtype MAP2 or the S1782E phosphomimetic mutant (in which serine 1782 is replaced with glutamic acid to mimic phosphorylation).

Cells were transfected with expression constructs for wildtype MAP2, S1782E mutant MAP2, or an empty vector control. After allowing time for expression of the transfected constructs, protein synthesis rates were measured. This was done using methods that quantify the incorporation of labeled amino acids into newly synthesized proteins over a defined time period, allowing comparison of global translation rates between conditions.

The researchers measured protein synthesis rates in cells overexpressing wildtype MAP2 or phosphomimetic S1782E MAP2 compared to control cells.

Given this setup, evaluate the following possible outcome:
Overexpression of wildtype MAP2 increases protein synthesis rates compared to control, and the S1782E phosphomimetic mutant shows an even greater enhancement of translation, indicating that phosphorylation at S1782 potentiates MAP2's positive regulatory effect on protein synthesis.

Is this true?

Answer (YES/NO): NO